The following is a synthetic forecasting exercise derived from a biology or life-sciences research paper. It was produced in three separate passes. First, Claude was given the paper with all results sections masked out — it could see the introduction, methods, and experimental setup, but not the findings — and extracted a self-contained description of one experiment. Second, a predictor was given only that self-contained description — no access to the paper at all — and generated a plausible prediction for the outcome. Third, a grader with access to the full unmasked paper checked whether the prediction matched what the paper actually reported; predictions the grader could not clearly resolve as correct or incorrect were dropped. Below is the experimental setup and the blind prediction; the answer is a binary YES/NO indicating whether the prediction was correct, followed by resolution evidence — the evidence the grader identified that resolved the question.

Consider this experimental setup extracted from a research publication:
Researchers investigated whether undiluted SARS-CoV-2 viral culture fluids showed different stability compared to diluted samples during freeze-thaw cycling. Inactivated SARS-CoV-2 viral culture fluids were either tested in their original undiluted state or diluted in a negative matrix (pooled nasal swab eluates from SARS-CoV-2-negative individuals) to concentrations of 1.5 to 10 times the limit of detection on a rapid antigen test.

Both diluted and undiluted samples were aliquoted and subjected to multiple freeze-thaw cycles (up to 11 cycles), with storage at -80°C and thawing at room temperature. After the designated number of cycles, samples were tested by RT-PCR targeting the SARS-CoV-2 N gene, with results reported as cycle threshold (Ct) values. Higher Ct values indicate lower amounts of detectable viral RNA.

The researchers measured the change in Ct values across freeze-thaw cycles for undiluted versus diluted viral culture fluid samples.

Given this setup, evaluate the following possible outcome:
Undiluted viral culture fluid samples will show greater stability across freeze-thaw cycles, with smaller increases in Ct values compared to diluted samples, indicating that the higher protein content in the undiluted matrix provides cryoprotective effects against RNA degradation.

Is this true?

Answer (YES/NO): NO